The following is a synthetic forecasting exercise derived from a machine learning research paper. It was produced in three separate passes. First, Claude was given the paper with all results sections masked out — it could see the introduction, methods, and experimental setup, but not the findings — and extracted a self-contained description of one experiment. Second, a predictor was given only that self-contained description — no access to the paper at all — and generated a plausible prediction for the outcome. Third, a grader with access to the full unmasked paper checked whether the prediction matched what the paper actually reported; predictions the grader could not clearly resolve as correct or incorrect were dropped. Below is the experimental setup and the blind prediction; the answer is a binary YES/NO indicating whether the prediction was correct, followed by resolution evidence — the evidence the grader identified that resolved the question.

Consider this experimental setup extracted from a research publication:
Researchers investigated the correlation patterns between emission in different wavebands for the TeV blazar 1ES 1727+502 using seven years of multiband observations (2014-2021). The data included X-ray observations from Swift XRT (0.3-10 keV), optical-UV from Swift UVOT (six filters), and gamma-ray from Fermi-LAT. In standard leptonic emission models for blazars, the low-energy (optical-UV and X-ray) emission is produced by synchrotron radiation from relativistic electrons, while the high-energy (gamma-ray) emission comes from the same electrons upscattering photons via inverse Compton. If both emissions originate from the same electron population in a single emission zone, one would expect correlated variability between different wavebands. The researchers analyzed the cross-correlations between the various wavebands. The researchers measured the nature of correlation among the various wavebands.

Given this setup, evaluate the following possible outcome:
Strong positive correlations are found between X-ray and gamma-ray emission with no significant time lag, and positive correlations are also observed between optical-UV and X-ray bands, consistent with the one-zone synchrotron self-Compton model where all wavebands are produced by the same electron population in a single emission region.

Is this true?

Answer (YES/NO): NO